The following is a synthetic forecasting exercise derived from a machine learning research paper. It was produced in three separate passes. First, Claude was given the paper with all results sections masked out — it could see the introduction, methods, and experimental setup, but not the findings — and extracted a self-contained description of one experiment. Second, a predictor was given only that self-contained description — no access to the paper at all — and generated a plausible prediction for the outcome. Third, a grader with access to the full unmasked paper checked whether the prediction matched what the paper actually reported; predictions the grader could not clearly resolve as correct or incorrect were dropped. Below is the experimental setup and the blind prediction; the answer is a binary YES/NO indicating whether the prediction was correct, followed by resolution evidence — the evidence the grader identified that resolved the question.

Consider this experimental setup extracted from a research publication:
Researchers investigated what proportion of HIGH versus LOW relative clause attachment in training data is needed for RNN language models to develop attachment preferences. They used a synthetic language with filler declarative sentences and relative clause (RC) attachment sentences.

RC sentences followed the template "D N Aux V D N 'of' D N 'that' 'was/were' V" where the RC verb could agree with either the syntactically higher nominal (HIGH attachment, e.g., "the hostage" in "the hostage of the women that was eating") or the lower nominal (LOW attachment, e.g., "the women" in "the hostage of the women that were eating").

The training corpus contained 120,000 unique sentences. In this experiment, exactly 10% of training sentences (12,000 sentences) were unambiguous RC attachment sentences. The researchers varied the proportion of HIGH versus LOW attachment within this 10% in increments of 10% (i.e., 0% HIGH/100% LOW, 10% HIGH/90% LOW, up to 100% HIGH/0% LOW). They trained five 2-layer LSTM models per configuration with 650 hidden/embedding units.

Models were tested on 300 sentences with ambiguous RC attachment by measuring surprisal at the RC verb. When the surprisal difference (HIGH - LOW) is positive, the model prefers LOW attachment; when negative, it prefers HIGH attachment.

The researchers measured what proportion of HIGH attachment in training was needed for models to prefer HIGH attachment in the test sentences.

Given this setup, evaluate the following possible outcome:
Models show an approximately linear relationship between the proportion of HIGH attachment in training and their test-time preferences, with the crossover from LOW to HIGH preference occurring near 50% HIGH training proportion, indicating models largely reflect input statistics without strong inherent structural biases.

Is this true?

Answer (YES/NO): NO